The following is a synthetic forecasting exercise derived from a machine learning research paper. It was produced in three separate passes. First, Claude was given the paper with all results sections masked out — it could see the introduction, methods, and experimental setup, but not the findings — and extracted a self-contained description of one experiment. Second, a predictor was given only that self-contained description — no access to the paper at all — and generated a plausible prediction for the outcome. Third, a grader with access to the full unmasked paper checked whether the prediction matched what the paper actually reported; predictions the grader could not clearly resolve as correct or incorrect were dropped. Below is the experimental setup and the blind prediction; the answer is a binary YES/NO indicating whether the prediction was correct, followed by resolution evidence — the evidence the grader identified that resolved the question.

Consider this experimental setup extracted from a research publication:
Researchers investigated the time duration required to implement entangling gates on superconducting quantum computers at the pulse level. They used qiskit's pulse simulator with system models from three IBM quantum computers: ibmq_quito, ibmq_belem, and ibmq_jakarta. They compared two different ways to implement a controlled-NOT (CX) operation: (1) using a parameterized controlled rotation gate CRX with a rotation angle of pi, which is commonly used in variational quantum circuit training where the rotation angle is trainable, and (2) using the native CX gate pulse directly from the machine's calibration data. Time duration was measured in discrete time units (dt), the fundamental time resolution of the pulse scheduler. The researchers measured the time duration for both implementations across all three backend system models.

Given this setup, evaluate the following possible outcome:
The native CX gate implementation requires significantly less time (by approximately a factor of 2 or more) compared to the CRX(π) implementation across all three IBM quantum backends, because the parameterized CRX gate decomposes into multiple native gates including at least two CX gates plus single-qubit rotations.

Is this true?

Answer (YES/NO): NO